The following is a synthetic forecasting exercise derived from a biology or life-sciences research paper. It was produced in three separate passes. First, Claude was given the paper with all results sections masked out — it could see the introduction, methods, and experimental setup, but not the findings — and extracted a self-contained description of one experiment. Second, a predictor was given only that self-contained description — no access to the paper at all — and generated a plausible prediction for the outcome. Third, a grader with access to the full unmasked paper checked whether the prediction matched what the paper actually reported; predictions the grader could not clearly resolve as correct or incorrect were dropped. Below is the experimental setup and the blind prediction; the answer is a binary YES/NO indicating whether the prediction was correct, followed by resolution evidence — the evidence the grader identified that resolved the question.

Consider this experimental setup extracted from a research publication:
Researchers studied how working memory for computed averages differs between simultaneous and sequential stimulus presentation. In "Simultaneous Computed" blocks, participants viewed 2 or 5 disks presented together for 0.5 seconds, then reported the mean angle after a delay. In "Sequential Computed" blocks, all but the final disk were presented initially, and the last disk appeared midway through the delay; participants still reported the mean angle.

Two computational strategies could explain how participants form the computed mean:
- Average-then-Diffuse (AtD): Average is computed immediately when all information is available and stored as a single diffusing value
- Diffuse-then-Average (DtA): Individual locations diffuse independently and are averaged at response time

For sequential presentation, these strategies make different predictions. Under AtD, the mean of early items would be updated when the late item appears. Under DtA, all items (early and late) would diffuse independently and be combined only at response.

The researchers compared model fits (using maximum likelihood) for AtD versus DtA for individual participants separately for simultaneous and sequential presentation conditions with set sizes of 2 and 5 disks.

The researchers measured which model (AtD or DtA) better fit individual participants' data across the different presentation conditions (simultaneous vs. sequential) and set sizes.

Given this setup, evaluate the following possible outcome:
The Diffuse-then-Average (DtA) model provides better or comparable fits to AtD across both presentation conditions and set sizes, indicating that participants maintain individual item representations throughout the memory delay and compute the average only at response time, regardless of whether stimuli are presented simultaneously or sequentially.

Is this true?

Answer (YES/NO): NO